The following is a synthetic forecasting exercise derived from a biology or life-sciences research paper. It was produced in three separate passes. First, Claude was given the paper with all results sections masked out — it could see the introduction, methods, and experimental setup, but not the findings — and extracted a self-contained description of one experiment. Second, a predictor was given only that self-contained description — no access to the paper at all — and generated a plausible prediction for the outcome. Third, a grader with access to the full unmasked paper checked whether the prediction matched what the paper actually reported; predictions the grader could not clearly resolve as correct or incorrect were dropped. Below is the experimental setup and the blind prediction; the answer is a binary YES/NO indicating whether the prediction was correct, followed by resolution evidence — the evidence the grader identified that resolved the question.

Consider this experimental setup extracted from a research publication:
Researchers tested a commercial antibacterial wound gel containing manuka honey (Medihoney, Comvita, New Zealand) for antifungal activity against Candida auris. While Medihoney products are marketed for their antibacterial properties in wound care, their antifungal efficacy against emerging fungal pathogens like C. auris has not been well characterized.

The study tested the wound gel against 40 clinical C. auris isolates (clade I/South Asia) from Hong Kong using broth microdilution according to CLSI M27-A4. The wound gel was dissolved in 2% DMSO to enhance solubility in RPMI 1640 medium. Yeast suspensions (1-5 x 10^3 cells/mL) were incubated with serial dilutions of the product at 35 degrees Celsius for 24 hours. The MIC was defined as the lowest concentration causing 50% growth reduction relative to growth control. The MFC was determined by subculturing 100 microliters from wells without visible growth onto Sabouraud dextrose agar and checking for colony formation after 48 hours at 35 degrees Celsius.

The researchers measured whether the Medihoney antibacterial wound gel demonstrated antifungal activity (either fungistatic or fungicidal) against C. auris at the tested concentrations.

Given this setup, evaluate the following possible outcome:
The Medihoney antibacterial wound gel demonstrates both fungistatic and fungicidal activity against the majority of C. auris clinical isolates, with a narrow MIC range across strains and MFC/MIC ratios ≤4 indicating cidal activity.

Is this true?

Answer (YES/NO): NO